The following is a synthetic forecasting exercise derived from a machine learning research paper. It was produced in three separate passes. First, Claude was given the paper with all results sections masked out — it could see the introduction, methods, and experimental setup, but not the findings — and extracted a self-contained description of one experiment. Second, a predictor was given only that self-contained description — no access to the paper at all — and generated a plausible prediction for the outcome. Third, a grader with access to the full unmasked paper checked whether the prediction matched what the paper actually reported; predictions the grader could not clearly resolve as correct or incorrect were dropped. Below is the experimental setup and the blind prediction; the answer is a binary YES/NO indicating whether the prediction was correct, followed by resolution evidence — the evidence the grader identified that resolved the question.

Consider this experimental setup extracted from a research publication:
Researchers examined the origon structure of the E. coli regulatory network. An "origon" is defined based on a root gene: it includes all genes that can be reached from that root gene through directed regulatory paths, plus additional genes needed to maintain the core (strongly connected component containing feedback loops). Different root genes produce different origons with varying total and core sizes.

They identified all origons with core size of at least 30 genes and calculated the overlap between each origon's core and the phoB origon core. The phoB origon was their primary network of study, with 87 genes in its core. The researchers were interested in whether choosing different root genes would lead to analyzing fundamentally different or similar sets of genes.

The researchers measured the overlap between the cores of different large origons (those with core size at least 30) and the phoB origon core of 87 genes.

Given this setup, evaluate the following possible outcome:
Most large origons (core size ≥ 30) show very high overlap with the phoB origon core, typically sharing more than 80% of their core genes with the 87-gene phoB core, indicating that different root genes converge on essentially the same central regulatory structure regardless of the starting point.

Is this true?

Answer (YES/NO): YES